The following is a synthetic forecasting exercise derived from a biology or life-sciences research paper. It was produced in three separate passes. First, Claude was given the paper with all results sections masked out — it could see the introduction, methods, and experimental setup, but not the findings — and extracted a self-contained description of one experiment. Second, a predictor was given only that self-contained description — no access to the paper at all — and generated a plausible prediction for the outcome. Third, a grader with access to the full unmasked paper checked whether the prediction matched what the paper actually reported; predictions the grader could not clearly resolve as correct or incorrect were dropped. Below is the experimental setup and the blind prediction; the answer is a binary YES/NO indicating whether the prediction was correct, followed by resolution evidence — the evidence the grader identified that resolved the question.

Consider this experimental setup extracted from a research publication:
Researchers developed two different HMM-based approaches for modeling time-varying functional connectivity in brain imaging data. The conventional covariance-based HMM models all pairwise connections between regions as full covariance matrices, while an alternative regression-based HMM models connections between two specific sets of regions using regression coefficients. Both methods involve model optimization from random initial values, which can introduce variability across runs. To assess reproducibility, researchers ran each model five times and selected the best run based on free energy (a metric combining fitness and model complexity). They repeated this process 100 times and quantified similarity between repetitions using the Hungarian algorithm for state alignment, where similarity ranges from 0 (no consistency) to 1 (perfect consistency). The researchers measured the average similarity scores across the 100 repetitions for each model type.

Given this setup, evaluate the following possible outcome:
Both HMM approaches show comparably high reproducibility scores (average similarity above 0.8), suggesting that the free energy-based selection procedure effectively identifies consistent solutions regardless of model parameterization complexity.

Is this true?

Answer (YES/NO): YES